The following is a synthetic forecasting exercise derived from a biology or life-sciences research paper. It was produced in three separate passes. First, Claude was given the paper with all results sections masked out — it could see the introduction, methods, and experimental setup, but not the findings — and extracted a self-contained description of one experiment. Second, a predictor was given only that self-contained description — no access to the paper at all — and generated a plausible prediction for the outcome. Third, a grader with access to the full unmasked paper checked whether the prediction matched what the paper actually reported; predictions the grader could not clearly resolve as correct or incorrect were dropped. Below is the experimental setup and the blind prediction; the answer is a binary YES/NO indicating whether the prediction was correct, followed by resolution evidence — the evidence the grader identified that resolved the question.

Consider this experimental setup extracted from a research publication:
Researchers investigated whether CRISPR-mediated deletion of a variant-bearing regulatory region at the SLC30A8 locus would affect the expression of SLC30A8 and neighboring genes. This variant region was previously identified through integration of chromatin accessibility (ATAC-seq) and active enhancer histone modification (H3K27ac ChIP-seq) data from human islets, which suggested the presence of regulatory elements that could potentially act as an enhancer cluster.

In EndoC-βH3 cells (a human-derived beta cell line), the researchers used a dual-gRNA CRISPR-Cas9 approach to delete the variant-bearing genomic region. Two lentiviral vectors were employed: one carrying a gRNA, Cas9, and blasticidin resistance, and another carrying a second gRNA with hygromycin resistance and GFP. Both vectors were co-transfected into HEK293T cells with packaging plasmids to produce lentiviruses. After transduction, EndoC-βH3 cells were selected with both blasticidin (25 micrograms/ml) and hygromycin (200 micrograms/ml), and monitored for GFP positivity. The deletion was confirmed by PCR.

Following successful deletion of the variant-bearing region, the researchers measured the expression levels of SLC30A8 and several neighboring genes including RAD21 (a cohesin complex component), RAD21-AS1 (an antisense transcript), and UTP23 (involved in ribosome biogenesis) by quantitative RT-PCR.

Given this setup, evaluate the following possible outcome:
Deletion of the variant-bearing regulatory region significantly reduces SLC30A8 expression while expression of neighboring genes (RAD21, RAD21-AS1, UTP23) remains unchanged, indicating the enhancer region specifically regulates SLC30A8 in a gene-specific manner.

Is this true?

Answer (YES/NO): NO